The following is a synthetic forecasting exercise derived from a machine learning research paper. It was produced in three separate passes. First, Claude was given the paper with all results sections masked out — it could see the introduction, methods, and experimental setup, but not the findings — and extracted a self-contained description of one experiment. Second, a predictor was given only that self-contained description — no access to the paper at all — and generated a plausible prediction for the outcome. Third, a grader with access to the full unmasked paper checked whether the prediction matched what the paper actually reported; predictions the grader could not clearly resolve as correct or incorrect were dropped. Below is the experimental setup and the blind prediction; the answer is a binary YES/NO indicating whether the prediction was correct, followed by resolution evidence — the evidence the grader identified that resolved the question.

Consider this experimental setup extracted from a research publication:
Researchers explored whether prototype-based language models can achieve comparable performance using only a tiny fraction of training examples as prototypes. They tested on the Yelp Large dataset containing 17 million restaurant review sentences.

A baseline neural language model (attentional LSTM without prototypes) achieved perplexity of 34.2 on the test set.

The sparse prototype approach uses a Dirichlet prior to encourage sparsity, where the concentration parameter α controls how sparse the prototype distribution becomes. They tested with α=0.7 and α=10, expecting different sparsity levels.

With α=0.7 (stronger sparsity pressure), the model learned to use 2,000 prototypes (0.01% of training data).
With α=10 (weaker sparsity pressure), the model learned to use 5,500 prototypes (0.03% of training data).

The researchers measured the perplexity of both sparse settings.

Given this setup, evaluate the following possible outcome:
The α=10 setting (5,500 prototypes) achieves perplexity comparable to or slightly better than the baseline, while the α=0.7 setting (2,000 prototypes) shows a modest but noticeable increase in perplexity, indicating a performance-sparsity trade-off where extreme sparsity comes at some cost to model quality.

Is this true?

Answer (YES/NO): NO